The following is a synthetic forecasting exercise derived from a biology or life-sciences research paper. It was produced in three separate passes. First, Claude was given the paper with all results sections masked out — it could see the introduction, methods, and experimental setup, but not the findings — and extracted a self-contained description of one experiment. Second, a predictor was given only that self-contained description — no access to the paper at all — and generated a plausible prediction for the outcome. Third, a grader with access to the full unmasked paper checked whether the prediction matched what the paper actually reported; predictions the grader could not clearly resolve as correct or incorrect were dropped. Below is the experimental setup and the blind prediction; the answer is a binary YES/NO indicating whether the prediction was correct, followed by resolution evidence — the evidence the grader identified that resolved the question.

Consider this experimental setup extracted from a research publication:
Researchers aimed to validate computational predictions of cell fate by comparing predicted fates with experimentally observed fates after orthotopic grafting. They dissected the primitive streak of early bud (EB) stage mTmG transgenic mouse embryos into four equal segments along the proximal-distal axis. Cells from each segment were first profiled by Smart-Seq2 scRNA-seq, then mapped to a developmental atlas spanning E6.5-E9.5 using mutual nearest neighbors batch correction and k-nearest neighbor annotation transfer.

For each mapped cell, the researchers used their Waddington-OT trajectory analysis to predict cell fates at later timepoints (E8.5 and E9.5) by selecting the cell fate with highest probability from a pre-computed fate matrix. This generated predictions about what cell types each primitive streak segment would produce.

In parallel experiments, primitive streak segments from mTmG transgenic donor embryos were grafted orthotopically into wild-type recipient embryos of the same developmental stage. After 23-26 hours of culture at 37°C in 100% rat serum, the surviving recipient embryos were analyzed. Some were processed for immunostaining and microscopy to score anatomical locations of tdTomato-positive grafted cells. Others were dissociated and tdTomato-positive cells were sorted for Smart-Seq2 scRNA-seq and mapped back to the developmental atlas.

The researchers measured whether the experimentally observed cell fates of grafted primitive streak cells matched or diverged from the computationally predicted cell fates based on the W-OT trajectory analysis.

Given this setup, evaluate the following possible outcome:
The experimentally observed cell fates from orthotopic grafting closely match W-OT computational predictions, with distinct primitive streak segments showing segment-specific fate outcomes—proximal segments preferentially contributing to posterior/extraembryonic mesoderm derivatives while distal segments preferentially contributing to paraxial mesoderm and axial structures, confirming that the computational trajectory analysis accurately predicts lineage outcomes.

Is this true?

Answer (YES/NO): YES